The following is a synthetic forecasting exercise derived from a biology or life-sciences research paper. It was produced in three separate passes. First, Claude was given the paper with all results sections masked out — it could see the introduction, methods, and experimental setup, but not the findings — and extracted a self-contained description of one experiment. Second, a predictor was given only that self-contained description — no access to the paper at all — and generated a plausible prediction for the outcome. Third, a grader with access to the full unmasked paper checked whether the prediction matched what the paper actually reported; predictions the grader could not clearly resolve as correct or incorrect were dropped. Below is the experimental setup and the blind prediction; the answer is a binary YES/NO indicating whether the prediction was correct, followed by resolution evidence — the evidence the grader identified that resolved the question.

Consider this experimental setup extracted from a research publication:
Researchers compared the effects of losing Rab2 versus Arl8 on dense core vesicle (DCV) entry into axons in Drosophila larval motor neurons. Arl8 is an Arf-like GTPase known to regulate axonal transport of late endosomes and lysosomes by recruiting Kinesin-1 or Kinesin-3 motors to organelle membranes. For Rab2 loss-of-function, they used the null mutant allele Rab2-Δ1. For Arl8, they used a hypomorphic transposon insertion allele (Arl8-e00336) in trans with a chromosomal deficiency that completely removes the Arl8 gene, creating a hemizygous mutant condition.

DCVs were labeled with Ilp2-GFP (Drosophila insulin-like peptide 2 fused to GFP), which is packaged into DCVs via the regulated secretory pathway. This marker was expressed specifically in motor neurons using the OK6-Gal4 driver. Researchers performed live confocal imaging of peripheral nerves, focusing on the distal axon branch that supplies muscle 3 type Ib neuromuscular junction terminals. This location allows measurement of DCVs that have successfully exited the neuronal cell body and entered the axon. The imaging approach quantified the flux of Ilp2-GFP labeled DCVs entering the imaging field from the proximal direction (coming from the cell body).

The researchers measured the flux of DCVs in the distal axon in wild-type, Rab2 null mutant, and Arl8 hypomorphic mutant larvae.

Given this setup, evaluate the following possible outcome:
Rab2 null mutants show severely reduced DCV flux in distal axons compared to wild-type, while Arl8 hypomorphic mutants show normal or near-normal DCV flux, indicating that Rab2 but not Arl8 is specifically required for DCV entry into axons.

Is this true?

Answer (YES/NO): NO